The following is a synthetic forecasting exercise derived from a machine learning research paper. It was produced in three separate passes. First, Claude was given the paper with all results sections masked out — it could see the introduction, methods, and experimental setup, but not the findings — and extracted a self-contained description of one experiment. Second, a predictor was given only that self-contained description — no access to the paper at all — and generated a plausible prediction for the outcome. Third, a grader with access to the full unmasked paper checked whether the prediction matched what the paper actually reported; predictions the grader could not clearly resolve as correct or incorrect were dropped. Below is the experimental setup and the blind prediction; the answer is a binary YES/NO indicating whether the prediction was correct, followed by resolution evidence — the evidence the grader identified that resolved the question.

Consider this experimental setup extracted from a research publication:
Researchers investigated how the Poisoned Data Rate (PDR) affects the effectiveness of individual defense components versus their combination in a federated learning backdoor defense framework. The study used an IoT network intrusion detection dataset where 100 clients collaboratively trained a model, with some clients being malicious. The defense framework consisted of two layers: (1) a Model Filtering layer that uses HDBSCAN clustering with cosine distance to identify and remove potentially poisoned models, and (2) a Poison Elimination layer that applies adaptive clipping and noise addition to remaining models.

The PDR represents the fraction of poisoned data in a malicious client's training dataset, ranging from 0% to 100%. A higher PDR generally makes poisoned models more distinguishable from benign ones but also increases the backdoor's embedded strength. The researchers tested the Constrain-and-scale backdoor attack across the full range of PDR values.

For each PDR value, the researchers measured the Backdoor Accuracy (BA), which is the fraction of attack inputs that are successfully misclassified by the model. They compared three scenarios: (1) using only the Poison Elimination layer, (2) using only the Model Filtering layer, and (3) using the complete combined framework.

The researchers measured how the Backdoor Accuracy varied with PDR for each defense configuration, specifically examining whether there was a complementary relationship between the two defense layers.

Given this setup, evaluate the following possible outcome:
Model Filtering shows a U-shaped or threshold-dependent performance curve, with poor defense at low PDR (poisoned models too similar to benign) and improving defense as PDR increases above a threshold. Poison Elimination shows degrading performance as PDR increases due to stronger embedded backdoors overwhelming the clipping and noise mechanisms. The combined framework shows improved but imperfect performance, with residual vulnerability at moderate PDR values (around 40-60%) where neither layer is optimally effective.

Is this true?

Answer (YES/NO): NO